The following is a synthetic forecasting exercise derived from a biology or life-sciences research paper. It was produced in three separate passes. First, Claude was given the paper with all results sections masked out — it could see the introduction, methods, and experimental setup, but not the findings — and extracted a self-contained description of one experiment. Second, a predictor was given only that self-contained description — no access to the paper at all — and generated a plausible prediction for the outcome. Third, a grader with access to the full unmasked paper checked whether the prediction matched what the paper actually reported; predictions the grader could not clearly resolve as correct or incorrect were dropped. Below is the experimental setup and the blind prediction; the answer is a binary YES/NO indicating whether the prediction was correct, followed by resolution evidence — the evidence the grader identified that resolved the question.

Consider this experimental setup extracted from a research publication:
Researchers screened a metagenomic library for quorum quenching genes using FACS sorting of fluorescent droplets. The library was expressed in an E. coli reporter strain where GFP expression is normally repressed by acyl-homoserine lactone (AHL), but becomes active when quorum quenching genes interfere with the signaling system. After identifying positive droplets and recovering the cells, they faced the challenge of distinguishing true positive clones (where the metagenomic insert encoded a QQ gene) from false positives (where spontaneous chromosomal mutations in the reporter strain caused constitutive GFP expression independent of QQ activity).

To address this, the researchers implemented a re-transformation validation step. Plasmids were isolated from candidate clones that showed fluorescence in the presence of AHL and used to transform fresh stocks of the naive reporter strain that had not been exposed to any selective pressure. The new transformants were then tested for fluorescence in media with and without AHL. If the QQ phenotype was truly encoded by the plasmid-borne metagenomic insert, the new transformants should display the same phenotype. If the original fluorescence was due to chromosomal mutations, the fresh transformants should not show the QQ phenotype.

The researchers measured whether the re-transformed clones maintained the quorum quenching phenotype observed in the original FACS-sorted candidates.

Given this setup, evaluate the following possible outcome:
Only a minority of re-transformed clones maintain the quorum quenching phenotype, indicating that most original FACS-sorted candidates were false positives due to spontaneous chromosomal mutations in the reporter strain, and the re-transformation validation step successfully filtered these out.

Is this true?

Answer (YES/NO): YES